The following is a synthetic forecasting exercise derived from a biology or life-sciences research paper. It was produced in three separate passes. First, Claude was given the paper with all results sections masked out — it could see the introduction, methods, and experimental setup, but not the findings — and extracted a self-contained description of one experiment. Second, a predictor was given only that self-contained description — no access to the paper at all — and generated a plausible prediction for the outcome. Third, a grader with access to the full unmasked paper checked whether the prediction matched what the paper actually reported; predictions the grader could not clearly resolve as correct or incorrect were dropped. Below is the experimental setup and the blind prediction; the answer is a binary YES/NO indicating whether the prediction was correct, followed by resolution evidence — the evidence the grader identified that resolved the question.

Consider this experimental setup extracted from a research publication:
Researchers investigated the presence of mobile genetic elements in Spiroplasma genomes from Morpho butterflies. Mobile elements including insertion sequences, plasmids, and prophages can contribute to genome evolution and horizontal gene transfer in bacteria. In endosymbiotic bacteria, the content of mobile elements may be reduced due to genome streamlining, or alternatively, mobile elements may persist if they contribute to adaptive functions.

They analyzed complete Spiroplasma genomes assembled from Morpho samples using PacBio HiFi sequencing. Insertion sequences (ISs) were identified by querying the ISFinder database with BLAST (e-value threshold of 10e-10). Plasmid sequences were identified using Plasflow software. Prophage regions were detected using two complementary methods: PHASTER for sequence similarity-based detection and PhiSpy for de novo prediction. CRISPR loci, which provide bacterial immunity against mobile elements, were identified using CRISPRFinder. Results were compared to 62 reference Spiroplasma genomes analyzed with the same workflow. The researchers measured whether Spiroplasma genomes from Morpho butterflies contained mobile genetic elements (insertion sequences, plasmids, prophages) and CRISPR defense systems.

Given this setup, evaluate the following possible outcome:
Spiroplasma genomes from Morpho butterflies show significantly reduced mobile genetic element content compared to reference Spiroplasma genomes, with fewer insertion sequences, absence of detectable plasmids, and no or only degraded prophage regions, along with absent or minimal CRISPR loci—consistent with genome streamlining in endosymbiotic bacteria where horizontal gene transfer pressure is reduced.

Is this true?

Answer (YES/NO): NO